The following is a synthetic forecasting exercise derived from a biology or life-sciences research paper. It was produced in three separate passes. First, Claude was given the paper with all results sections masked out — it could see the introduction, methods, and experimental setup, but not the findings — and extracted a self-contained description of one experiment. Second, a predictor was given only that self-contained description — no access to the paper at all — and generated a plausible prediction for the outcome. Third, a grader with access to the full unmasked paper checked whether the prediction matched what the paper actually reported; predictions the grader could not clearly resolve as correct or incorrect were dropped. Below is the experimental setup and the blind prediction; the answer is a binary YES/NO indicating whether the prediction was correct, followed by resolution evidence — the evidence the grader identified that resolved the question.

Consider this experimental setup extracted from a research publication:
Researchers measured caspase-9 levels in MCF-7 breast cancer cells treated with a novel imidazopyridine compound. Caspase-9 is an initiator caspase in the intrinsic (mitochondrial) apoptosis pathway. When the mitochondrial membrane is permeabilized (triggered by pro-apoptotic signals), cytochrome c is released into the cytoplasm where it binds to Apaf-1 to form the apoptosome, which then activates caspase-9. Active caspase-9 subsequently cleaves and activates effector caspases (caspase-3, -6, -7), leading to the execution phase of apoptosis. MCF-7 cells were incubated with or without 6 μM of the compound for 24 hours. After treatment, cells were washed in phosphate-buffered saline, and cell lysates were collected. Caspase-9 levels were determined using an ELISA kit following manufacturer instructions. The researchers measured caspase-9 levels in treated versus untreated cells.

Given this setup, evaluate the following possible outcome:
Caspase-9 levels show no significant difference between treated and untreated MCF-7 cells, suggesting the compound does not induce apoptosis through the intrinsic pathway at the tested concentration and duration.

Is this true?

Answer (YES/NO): NO